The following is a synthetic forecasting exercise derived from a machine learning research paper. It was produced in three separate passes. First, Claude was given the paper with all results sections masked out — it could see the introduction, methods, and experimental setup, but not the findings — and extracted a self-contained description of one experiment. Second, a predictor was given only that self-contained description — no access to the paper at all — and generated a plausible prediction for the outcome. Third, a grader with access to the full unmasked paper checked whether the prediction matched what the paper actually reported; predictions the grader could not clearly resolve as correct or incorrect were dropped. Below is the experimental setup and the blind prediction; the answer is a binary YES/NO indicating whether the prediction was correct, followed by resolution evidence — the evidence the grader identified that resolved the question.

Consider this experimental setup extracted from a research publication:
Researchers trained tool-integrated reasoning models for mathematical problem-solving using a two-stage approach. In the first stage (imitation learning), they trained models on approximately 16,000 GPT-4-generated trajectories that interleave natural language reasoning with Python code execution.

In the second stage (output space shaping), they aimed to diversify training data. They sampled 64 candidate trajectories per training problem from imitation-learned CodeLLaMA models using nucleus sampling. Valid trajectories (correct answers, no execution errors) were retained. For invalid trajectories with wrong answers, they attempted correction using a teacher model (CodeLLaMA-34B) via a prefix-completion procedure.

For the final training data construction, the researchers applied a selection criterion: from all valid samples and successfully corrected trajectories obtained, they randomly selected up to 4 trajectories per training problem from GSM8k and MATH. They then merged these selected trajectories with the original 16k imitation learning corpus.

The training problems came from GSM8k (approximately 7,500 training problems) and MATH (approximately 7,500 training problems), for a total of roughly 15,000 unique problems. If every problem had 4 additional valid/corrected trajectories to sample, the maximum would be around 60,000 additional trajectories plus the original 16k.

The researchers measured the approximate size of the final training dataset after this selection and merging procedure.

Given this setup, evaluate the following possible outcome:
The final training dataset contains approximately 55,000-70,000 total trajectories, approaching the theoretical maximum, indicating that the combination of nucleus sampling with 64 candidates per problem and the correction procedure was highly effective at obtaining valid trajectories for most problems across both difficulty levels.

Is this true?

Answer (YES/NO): YES